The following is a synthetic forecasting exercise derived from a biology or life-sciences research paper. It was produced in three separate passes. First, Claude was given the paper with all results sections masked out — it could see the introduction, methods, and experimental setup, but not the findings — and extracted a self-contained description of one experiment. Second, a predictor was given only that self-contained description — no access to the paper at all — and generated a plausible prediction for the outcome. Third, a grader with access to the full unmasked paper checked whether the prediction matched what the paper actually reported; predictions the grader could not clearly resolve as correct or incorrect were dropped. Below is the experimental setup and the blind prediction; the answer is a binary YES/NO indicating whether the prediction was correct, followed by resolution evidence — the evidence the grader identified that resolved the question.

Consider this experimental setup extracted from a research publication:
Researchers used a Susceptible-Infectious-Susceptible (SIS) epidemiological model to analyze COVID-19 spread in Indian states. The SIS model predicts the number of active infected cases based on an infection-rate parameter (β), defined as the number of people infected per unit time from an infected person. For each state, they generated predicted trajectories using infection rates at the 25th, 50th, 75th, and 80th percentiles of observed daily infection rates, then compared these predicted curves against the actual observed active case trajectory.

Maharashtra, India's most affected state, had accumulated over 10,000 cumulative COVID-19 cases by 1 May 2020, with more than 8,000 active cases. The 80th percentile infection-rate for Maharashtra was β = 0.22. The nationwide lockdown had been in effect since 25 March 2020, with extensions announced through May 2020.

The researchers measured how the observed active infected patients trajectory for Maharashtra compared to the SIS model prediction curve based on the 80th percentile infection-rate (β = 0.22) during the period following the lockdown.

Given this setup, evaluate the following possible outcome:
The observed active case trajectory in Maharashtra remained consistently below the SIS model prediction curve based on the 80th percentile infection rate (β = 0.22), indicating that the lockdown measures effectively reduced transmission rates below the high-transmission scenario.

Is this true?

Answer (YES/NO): NO